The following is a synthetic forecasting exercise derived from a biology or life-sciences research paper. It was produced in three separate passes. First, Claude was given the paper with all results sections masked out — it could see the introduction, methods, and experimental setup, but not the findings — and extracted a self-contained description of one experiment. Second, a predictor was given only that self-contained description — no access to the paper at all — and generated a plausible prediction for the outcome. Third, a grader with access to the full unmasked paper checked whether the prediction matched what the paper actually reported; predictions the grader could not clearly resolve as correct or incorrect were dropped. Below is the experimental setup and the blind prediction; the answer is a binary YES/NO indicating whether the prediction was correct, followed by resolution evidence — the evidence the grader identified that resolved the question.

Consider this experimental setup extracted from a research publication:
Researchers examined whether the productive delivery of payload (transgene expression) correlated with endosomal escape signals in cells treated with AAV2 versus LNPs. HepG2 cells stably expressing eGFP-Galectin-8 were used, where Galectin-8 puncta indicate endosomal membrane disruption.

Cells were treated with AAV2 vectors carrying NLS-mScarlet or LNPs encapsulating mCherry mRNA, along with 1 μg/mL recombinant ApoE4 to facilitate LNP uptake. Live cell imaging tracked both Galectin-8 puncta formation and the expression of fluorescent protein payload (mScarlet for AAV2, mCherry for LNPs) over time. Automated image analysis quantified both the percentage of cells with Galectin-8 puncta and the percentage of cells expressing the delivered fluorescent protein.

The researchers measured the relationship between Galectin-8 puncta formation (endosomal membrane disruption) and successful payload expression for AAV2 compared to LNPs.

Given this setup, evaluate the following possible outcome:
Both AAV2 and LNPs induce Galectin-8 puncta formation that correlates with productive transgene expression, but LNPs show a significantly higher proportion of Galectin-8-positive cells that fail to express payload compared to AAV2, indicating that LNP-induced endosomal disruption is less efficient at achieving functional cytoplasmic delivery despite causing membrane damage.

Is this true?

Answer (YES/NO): NO